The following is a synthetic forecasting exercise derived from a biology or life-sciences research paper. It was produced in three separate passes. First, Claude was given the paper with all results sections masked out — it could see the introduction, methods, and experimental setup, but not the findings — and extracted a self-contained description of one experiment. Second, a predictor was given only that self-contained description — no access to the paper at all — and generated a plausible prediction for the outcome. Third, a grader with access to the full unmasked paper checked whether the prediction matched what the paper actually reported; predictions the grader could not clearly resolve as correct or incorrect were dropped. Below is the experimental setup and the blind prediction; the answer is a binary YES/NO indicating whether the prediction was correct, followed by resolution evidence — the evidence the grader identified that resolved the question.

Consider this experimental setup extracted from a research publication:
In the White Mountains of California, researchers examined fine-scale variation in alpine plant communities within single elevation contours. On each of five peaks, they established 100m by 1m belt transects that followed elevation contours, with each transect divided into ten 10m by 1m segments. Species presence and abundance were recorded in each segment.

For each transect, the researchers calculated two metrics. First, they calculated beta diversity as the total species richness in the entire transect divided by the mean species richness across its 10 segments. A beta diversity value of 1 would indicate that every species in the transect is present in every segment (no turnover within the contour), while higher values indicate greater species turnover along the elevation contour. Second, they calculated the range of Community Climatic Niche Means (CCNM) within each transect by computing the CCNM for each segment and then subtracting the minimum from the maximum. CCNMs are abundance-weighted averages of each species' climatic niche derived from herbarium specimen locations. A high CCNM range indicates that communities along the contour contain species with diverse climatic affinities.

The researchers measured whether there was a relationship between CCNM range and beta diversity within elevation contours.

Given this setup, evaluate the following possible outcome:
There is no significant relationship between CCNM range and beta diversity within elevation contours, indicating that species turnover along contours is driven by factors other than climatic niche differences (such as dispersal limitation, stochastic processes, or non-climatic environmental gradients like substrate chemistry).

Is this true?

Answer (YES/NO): NO